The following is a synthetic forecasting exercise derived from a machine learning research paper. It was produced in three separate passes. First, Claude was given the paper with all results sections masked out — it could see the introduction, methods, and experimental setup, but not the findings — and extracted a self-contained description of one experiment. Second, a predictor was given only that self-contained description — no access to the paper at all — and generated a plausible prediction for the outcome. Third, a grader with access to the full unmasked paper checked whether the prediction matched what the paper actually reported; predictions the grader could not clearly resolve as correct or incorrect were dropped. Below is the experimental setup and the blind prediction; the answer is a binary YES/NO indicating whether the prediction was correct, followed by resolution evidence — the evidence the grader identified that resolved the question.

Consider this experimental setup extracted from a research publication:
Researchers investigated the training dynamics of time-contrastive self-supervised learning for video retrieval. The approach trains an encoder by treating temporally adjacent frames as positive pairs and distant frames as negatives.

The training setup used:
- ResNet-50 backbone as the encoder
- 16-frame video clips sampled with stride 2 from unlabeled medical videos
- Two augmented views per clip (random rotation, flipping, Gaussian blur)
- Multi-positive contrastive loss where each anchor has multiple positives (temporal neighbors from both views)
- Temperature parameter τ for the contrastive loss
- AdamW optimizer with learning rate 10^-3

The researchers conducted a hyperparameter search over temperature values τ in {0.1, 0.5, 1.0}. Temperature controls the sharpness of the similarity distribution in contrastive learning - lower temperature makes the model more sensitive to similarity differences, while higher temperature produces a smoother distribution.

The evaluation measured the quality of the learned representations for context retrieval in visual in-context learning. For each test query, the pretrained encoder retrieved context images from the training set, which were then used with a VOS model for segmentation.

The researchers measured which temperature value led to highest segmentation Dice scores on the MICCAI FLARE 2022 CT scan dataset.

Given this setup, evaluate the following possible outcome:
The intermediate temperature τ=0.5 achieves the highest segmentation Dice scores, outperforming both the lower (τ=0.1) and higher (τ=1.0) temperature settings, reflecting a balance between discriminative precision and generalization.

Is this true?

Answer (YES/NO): NO